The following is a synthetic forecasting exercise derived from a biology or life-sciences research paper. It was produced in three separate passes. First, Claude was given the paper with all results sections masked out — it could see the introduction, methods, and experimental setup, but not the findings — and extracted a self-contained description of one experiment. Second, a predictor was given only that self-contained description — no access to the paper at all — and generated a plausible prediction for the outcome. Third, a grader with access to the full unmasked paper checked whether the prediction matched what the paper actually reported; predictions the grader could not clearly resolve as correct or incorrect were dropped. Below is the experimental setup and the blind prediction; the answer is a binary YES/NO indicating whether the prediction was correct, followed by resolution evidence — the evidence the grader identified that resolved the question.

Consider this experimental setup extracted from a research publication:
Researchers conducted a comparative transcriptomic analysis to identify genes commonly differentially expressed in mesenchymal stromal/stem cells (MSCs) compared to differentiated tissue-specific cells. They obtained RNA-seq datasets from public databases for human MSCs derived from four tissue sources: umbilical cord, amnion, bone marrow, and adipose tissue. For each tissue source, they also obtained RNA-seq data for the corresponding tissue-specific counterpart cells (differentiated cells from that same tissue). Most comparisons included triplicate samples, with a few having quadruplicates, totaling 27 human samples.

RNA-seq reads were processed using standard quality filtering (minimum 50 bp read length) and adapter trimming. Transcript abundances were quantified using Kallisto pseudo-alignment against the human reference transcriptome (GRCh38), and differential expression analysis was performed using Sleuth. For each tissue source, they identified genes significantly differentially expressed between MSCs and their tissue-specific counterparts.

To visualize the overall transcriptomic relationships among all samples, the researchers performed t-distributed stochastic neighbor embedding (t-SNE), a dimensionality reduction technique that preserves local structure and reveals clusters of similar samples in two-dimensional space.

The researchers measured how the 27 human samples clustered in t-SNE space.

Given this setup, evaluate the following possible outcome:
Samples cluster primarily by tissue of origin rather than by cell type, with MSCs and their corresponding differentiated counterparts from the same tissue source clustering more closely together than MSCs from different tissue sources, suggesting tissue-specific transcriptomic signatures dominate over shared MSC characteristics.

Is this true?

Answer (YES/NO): NO